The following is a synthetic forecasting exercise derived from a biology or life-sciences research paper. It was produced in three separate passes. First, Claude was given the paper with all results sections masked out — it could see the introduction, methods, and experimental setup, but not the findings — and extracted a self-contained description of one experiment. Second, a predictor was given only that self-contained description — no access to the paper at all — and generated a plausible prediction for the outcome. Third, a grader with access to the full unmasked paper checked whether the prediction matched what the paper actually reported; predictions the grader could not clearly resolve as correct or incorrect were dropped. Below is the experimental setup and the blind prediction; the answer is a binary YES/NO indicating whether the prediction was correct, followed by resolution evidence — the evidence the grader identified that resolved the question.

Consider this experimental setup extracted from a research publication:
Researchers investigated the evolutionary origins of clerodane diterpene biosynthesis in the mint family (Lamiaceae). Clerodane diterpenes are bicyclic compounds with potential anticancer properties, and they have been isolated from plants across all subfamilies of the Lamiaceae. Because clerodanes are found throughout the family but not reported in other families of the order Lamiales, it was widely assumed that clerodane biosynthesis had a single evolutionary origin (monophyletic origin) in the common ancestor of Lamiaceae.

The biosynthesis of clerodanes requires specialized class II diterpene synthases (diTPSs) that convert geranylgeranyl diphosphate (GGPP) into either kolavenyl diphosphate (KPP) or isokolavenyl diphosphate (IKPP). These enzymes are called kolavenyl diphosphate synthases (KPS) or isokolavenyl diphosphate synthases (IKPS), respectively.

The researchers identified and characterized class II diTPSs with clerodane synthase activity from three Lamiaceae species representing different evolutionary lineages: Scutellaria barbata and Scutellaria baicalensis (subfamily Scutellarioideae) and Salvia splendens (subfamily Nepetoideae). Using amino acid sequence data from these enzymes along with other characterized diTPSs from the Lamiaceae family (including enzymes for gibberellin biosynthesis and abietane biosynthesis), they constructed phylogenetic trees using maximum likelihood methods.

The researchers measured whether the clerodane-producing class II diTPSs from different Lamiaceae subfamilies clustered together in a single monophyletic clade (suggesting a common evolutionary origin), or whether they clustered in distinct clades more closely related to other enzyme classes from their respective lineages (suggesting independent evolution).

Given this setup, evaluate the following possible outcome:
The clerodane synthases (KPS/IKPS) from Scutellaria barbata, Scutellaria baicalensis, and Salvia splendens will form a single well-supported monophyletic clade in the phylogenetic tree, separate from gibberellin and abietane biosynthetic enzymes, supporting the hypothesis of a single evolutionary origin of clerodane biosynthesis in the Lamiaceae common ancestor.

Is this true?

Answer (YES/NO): NO